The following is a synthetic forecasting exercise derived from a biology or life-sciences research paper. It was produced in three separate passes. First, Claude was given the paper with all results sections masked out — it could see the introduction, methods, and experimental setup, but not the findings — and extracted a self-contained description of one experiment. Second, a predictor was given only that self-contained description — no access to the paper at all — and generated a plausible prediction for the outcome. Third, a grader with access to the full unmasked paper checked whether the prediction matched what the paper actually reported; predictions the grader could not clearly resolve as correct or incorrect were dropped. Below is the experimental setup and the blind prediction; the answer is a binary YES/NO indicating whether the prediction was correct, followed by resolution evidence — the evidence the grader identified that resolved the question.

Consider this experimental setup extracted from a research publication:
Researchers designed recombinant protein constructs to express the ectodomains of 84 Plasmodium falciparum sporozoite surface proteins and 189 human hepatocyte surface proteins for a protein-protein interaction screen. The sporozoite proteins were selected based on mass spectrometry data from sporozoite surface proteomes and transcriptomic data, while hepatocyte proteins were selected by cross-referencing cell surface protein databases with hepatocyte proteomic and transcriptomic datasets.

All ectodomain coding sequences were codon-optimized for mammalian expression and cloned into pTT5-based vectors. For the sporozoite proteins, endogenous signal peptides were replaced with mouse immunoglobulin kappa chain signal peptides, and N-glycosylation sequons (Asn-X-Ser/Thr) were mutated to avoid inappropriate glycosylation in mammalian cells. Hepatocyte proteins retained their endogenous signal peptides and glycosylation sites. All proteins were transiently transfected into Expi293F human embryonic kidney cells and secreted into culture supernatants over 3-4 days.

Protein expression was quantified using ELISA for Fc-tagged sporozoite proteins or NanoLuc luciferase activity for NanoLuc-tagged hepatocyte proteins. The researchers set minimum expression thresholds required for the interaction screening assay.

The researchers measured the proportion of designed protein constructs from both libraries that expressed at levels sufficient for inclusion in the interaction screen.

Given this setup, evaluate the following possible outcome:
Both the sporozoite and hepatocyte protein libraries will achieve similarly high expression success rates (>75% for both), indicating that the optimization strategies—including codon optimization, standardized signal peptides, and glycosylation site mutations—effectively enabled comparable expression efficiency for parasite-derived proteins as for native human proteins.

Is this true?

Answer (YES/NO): YES